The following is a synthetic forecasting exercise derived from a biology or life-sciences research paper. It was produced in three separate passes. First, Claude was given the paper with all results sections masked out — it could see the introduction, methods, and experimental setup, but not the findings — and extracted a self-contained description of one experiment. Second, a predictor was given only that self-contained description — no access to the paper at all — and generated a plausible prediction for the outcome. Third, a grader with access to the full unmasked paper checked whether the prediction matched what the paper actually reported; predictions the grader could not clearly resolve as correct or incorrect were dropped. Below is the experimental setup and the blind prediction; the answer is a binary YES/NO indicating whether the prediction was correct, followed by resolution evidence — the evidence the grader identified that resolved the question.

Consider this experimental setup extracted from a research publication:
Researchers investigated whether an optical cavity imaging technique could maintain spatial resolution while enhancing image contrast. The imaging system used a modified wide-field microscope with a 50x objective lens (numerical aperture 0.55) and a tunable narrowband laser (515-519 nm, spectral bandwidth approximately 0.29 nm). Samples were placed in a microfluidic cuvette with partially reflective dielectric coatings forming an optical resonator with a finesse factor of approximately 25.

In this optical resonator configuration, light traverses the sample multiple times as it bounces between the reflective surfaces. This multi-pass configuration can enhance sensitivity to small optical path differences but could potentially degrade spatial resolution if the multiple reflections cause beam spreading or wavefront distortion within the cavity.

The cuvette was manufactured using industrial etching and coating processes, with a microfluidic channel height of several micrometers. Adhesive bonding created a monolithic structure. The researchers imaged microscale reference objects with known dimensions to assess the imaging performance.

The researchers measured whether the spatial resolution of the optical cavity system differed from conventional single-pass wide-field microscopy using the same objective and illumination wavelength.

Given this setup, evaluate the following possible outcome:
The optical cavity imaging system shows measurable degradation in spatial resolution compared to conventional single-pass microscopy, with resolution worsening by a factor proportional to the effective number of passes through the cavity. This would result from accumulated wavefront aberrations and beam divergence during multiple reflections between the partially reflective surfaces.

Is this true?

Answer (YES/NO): NO